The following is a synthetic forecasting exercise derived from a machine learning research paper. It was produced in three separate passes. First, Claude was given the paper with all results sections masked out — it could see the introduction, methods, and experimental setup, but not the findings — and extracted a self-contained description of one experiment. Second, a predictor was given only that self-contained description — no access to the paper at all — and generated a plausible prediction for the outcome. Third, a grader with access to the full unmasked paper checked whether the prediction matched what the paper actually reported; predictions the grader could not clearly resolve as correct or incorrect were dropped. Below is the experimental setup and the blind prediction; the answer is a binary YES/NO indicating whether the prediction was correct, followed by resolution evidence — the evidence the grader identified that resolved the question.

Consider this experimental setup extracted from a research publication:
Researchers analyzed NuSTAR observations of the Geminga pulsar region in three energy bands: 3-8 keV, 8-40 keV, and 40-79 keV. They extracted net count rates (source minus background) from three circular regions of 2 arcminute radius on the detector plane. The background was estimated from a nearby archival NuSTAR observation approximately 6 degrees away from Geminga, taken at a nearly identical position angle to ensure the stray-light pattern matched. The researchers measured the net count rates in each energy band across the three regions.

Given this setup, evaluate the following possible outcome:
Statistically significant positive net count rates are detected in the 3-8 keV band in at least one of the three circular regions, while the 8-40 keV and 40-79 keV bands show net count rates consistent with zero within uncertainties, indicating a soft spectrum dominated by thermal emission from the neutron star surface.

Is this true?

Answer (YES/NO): NO